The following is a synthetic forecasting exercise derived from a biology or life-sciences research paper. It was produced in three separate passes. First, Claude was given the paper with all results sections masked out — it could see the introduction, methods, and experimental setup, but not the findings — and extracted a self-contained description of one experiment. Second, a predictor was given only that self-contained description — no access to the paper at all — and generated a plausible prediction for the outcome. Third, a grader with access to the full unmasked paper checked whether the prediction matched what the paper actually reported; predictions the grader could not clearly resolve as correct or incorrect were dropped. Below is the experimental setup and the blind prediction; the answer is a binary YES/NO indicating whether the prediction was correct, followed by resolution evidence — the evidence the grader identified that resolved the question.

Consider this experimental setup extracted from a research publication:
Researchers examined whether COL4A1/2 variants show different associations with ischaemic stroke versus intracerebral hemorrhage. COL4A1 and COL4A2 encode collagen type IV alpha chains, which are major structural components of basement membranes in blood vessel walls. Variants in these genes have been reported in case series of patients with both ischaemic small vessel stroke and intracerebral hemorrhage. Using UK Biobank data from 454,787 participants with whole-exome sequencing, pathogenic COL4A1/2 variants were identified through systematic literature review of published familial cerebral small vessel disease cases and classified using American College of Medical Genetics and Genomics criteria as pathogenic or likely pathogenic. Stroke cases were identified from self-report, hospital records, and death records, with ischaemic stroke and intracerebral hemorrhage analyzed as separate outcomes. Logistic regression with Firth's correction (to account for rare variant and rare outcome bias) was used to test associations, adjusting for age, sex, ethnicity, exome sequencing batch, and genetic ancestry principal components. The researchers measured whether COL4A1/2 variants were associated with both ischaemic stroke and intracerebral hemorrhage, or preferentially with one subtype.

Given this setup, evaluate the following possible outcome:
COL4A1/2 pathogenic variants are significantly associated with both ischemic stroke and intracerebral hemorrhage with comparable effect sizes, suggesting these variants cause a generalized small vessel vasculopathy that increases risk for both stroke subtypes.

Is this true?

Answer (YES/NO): NO